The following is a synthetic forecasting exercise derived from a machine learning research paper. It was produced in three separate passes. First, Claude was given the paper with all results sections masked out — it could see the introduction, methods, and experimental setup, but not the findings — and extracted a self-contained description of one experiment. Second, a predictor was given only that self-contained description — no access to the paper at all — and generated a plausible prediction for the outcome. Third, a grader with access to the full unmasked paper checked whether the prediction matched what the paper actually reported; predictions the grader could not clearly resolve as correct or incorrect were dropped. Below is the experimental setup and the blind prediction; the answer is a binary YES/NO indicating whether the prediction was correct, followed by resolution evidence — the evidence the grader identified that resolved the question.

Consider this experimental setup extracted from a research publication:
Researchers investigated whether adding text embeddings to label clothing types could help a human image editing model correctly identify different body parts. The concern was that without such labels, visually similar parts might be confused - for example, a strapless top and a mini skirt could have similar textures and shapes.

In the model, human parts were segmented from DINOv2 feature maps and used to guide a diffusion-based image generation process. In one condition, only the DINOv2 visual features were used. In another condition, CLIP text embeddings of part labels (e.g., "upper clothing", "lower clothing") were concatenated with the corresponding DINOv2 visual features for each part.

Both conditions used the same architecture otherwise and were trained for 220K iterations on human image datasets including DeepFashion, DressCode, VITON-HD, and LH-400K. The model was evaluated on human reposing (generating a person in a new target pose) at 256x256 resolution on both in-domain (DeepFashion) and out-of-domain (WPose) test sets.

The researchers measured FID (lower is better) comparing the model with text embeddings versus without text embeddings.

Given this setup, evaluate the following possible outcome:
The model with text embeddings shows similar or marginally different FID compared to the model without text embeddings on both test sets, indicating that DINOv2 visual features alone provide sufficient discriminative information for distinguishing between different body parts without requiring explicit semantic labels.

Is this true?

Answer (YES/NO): NO